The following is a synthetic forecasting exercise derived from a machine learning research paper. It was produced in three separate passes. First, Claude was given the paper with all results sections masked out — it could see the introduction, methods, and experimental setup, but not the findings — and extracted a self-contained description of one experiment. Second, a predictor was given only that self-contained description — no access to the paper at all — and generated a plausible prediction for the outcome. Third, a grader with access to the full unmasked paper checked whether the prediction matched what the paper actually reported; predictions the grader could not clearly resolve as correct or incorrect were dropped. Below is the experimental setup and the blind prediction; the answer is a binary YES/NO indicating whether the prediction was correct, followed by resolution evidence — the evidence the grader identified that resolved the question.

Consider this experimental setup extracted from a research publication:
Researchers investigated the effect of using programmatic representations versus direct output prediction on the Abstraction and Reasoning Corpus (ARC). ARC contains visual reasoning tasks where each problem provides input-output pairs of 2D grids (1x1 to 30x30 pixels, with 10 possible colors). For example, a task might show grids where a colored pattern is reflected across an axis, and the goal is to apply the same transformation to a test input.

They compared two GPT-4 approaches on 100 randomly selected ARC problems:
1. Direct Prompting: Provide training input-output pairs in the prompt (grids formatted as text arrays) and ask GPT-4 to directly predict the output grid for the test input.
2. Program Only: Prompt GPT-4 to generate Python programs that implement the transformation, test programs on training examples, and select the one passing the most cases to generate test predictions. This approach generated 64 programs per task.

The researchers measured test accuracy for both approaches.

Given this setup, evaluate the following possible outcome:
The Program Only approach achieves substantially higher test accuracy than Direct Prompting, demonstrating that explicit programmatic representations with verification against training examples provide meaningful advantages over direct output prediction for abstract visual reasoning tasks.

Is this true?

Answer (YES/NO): YES